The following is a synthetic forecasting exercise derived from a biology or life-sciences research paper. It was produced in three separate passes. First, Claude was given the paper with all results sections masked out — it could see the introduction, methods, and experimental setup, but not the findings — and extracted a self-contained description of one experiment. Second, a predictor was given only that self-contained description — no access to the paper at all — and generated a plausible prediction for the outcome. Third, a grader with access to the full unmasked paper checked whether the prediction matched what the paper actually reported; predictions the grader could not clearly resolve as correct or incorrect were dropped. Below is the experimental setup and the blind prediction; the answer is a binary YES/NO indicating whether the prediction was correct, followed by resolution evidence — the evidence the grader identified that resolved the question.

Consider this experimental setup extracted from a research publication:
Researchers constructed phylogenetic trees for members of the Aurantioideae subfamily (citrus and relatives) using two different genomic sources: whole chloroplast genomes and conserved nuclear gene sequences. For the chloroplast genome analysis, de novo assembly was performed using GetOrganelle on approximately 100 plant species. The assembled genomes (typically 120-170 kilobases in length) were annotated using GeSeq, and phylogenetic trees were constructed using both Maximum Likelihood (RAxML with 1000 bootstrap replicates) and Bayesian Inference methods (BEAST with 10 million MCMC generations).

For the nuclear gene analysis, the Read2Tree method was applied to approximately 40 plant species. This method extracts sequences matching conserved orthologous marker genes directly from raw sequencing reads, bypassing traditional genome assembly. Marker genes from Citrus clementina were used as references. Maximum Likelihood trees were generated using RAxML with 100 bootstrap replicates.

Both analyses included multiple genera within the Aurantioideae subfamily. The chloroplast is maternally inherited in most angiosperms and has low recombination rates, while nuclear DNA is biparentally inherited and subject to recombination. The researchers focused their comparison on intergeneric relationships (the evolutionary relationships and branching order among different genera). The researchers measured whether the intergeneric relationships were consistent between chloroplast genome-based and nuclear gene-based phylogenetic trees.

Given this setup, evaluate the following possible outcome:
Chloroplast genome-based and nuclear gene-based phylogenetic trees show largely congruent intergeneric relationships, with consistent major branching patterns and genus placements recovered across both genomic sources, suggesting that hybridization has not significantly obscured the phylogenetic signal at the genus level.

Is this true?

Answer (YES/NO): NO